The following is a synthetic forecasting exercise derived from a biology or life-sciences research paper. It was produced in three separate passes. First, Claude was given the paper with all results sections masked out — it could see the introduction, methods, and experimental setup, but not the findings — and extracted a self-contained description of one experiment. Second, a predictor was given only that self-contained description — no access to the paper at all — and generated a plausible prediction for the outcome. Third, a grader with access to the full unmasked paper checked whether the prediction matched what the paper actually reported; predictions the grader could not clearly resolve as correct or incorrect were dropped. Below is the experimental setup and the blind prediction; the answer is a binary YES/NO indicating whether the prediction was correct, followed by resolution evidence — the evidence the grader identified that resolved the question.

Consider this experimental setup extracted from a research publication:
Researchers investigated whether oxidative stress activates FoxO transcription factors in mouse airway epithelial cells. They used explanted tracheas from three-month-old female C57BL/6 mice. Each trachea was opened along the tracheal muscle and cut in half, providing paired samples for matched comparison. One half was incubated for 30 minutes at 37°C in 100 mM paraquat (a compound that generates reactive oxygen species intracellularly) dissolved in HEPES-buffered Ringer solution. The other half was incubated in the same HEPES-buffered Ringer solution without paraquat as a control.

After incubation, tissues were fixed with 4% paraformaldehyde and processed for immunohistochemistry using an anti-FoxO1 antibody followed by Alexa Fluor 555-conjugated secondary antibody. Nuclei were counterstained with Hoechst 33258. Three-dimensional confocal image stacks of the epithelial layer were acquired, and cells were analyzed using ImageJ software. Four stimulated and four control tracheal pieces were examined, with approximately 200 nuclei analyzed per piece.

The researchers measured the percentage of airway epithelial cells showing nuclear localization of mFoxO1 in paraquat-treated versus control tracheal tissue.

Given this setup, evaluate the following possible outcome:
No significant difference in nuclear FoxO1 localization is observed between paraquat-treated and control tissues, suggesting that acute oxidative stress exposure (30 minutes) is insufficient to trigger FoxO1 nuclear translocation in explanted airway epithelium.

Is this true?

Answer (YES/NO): NO